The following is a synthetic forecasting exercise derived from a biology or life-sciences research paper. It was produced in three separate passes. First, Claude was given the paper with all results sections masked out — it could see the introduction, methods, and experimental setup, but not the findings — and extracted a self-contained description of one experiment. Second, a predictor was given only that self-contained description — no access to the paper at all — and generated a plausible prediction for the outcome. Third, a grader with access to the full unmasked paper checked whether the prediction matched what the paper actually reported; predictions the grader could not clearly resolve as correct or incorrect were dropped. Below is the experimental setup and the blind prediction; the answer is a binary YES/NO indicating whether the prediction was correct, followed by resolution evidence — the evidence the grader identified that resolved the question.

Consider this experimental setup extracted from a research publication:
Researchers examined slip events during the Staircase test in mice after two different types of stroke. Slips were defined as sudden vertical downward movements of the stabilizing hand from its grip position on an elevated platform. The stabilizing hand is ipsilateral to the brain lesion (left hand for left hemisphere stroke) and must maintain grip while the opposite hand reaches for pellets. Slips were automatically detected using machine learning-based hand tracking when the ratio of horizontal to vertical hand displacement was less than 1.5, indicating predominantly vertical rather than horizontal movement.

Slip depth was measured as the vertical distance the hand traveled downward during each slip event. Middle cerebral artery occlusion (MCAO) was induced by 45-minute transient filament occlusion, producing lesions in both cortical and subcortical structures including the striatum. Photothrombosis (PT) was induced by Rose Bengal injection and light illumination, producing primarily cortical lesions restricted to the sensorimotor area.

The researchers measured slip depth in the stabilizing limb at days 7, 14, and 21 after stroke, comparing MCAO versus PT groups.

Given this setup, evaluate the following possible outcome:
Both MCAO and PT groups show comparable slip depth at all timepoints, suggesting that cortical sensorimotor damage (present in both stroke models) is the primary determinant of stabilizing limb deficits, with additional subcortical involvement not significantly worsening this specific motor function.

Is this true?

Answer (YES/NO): NO